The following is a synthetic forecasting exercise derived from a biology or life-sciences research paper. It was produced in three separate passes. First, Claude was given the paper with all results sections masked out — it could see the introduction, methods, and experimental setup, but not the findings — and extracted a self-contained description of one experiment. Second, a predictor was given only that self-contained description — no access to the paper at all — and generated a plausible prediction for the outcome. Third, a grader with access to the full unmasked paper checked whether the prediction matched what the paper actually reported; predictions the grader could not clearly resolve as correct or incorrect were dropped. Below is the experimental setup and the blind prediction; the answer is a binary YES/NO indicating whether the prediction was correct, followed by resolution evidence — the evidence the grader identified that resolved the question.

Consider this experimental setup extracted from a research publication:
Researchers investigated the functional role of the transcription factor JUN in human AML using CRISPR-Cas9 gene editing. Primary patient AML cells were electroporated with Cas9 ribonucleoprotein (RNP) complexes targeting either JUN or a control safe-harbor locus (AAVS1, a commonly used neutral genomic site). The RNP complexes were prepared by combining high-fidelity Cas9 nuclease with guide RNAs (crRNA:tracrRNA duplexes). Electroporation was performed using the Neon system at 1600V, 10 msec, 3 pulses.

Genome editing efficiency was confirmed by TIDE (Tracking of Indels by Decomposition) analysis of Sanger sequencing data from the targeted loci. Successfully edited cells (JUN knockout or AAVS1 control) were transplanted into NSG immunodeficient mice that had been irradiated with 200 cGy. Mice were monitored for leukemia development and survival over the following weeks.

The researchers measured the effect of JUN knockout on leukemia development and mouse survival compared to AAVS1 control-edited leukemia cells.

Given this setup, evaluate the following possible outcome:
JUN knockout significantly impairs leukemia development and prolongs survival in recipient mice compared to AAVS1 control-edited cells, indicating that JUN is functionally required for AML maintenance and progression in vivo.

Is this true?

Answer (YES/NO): NO